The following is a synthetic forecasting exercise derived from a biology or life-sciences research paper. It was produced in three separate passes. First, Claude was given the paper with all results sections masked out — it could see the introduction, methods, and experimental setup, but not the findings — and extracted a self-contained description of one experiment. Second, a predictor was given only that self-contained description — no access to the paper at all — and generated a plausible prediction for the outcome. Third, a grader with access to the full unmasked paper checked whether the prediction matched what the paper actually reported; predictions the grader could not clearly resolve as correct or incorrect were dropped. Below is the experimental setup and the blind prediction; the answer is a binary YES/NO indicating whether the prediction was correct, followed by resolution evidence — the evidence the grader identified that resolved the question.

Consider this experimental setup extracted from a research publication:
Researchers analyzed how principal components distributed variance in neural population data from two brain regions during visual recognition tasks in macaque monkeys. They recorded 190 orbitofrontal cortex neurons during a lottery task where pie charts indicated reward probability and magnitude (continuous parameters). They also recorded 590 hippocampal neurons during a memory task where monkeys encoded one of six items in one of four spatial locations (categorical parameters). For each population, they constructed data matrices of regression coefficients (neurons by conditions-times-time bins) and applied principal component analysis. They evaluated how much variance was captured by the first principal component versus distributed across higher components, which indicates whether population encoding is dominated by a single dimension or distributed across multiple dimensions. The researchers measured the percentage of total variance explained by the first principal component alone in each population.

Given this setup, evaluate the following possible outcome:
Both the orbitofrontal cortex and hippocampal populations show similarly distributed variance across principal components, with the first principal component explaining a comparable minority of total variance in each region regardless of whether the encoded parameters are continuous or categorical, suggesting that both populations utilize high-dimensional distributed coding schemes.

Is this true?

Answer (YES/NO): NO